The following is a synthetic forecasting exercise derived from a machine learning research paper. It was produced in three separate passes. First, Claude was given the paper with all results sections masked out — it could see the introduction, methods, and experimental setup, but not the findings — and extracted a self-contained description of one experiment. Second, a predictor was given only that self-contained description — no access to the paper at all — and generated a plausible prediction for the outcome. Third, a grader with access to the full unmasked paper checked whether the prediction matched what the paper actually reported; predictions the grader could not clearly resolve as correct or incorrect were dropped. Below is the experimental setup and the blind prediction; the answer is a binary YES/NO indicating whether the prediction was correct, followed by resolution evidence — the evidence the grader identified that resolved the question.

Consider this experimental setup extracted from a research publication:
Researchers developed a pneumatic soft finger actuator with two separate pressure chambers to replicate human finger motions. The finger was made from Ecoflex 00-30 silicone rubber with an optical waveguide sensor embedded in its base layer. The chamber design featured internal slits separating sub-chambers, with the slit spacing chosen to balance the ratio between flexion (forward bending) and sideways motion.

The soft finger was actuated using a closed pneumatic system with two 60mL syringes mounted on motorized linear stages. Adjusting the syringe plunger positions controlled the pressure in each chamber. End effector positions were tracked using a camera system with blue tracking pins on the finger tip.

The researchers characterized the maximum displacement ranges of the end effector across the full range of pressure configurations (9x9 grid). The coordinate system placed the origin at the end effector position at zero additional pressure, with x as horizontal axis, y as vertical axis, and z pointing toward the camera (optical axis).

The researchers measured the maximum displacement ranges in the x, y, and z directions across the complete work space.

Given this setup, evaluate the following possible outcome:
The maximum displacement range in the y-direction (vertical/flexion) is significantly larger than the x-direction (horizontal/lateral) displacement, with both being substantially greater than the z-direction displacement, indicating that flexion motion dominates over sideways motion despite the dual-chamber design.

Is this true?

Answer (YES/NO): NO